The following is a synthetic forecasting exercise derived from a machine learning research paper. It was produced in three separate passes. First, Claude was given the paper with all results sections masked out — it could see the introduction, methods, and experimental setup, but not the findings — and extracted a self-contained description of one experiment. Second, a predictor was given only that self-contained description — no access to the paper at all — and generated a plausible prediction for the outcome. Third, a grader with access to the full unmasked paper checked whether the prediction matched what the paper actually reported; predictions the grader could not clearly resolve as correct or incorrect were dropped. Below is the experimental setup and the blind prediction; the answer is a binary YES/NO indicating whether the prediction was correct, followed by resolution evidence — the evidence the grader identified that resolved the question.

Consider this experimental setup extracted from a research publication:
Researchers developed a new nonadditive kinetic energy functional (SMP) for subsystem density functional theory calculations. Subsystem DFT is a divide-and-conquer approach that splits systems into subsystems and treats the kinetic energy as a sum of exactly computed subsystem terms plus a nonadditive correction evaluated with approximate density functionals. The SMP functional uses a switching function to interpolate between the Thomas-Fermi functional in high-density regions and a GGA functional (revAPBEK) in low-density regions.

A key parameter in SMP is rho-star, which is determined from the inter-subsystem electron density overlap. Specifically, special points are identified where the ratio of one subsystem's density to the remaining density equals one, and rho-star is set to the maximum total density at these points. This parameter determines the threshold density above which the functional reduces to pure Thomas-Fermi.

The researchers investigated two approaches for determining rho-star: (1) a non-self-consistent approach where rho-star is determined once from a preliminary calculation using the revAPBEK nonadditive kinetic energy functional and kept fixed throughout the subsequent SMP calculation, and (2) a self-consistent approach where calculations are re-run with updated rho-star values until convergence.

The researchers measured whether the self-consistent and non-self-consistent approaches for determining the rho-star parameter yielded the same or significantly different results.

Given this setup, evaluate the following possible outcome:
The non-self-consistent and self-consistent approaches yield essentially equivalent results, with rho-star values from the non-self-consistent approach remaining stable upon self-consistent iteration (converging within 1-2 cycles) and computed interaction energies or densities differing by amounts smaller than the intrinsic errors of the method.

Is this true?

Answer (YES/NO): YES